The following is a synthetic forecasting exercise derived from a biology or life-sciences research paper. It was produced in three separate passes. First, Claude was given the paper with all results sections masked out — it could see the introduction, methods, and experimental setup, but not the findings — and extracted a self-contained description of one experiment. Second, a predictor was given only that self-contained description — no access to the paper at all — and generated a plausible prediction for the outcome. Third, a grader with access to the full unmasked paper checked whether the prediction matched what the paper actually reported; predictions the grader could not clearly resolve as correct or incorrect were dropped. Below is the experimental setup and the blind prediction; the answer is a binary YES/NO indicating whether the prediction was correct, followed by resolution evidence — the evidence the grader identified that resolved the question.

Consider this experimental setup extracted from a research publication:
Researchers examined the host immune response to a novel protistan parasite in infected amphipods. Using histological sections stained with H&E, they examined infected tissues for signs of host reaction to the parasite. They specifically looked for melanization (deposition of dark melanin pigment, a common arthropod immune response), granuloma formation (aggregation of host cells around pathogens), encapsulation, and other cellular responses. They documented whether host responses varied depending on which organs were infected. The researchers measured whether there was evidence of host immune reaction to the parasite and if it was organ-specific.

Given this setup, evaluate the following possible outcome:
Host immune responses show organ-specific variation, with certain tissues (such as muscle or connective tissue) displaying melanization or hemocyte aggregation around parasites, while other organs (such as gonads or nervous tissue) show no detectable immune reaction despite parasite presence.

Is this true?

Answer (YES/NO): NO